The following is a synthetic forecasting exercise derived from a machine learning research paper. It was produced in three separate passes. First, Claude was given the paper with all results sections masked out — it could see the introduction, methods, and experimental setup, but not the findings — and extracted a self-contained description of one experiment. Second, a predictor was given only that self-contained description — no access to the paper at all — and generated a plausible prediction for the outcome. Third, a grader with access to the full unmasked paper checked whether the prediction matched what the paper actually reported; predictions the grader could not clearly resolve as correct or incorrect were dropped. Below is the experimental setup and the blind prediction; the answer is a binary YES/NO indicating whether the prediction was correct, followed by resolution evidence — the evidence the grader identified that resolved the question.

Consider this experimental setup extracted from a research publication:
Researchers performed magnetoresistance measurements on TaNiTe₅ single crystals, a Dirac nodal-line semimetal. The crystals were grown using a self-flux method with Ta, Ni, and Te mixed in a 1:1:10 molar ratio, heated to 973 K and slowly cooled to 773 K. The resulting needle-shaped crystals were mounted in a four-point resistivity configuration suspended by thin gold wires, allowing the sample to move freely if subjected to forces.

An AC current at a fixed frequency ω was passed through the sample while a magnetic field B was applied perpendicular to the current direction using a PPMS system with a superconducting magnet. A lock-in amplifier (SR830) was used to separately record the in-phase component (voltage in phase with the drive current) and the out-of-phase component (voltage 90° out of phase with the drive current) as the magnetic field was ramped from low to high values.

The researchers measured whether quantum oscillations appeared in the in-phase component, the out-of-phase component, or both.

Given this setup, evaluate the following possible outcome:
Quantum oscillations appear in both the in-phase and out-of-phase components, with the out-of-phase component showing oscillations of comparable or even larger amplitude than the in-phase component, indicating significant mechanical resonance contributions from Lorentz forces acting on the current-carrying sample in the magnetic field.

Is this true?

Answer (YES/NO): YES